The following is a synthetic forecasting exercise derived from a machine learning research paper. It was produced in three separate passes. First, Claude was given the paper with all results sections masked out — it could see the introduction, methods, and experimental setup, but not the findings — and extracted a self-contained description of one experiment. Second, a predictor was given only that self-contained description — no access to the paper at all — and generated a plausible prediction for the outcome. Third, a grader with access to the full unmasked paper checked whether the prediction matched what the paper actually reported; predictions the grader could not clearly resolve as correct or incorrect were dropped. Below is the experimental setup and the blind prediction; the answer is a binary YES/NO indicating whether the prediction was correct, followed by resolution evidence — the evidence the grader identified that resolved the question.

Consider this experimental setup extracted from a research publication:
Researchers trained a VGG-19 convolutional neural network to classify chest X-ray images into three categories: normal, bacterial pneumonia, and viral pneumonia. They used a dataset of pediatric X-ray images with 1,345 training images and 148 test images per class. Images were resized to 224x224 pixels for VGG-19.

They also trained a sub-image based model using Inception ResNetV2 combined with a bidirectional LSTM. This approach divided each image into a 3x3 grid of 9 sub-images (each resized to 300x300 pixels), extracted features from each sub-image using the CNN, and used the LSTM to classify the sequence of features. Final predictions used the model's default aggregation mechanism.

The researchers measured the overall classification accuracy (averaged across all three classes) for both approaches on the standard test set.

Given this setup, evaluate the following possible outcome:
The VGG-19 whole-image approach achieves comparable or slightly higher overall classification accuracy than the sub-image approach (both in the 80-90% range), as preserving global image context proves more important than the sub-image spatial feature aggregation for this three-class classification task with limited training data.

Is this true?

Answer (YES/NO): YES